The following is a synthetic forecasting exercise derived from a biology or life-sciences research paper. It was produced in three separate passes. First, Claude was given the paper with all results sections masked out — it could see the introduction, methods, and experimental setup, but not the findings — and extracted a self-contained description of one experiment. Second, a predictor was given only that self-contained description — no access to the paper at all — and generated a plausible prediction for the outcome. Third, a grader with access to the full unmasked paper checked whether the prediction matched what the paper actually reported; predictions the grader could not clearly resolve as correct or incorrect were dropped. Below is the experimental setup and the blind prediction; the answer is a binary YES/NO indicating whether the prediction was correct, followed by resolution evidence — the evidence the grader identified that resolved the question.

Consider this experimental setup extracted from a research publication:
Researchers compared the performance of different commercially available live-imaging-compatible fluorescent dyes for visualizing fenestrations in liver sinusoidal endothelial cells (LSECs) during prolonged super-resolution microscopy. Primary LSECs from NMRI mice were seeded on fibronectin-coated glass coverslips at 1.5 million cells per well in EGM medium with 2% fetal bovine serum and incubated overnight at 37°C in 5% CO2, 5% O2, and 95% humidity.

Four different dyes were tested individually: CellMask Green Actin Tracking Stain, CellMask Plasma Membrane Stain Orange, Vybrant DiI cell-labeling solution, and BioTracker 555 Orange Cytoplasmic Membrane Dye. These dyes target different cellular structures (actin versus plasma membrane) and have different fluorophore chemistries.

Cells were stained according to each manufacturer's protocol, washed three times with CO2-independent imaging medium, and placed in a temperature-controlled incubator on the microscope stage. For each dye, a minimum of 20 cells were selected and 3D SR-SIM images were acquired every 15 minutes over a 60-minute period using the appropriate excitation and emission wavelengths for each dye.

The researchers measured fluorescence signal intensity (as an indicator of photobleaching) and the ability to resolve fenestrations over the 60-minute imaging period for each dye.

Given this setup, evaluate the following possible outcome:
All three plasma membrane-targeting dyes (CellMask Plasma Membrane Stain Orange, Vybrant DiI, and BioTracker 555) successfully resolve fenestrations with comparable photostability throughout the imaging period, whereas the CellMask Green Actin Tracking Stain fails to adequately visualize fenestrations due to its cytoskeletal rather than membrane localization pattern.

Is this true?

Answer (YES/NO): NO